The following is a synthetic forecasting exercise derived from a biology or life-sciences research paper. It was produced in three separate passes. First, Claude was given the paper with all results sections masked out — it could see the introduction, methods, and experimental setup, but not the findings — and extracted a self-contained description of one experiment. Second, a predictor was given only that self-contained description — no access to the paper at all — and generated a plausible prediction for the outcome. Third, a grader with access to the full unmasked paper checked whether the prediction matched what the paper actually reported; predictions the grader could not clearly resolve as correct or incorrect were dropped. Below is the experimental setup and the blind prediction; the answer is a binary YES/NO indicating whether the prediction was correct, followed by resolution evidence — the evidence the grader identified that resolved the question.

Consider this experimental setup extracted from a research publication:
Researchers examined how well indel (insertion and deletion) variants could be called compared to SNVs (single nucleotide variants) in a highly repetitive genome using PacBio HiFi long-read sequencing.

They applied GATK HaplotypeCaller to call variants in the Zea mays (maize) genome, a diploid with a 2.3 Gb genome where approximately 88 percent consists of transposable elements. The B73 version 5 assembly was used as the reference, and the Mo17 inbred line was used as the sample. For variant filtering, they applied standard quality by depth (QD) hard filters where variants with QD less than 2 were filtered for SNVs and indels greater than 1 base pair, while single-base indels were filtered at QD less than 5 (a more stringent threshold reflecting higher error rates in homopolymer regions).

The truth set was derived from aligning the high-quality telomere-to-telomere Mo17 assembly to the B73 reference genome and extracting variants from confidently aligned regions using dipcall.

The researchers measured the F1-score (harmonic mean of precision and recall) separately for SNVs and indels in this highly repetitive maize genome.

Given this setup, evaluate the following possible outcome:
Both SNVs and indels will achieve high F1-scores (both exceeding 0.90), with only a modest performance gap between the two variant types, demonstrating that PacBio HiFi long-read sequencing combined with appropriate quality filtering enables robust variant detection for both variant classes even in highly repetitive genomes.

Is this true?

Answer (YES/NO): NO